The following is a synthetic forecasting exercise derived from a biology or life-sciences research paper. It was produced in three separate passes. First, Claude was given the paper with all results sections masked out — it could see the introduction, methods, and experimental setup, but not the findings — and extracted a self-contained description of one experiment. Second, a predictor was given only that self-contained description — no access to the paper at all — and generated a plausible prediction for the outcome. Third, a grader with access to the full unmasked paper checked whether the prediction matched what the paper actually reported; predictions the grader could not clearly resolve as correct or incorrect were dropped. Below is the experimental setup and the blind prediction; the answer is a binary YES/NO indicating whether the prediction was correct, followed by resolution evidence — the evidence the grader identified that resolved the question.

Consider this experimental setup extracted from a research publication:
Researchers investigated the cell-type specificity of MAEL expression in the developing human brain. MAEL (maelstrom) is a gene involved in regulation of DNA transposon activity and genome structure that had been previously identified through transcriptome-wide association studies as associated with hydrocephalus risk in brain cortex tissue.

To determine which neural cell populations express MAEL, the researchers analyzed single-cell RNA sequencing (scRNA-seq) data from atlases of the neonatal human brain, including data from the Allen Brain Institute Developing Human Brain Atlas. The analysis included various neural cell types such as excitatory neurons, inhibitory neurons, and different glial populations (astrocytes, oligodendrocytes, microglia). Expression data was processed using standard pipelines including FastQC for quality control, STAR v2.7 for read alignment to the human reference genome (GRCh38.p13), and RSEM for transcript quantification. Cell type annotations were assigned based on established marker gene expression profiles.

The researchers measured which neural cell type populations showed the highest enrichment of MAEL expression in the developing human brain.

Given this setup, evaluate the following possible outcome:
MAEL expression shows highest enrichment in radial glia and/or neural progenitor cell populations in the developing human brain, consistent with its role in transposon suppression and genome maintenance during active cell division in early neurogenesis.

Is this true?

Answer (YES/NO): NO